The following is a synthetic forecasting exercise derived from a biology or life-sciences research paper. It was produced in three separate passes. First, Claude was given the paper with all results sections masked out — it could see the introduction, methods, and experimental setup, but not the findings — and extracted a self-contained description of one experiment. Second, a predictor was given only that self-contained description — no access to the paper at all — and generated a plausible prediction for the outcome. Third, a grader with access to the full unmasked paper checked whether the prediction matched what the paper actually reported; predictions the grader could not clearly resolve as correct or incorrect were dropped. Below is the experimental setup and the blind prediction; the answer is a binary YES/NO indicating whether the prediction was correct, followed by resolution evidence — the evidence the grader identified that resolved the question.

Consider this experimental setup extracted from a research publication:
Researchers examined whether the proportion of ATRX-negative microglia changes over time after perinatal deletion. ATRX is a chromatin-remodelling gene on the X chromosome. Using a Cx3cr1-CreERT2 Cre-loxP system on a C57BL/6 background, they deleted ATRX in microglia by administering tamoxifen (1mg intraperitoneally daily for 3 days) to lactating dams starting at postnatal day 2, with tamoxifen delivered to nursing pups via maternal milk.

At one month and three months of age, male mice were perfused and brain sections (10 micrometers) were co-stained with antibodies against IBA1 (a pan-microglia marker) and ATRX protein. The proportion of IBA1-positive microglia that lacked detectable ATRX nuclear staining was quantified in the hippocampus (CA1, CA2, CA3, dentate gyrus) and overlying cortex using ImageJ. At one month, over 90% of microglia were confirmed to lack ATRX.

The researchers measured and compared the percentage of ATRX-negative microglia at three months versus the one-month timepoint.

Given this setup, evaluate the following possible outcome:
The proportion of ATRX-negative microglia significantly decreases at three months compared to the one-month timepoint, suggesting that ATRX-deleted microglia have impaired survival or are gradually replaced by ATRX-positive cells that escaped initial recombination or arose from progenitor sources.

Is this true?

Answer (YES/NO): YES